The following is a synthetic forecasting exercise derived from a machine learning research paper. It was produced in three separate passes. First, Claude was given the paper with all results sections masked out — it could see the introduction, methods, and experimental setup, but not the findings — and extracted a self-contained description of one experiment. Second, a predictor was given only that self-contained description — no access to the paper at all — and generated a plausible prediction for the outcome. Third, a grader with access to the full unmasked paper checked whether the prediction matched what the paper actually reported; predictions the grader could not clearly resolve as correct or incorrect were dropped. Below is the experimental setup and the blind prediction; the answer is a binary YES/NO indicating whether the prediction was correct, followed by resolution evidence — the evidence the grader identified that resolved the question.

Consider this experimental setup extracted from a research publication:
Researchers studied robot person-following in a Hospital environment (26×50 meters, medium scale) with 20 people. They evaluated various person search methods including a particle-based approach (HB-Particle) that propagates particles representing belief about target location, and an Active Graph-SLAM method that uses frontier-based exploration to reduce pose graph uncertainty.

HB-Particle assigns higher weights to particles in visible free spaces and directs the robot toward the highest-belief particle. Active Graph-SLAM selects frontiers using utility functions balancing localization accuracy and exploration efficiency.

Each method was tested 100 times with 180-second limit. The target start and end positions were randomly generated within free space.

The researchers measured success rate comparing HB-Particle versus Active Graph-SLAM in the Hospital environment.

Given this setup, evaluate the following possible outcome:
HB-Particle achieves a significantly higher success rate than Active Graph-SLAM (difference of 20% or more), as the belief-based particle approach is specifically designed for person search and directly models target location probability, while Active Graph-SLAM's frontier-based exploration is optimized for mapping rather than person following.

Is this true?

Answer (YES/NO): NO